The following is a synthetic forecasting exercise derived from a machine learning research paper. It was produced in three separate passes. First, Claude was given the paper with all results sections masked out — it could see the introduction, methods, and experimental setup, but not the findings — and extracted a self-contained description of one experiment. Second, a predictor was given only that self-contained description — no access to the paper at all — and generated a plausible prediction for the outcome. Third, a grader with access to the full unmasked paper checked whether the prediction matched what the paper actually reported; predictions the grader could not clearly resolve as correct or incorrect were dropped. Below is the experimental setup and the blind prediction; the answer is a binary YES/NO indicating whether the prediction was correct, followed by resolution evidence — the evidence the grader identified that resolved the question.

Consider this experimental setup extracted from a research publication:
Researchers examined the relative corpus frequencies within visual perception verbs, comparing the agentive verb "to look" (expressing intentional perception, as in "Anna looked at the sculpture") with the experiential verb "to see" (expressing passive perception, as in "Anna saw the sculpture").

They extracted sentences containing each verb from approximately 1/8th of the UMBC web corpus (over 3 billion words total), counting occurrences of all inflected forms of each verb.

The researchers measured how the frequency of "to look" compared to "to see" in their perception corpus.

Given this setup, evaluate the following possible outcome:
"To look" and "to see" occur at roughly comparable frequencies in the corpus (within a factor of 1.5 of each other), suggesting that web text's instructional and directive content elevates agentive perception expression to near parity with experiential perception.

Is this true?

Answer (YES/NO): NO